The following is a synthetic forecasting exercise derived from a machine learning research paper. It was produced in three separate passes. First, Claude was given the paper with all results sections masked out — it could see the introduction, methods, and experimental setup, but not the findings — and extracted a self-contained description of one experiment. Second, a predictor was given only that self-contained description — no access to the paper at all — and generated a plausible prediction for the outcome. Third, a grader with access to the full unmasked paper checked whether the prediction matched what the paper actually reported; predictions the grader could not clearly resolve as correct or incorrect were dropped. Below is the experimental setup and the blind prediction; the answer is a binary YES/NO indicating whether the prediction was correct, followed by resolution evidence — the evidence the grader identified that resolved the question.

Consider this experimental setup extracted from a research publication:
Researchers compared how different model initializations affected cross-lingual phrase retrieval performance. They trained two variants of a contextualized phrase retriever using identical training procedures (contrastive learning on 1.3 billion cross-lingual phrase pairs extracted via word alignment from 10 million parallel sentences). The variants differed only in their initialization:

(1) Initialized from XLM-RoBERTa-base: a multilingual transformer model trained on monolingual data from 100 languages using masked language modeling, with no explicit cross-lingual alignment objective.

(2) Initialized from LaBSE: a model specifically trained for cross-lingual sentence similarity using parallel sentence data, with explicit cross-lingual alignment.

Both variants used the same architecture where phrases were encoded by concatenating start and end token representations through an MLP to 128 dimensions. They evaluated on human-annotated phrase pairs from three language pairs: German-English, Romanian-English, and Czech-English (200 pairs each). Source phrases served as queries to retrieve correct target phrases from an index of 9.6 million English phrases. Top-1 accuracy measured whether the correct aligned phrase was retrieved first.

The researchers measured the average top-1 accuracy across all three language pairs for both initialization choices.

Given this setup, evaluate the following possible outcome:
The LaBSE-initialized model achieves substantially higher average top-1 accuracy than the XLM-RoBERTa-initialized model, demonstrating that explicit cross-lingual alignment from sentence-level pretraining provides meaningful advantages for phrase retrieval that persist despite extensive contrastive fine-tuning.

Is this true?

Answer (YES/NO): NO